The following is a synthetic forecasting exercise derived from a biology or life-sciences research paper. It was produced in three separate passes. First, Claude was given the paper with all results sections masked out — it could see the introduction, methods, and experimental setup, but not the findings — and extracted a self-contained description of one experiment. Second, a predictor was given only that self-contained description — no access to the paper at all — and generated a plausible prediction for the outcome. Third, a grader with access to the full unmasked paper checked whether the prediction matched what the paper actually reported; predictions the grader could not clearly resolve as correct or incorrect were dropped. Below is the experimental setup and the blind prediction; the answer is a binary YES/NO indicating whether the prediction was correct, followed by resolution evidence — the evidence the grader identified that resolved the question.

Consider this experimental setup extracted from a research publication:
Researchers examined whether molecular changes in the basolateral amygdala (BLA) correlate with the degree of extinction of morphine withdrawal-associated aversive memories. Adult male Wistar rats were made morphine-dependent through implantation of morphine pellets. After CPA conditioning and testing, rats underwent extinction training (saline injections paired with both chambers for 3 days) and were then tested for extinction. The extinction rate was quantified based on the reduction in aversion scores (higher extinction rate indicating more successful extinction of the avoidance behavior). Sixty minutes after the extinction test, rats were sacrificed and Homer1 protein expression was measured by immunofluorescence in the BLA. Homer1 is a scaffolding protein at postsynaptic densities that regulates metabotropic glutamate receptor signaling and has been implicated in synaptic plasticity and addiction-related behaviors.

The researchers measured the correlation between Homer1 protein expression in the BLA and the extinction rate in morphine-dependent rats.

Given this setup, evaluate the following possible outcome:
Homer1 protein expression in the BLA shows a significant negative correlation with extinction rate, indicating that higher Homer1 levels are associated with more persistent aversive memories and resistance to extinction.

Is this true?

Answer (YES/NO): YES